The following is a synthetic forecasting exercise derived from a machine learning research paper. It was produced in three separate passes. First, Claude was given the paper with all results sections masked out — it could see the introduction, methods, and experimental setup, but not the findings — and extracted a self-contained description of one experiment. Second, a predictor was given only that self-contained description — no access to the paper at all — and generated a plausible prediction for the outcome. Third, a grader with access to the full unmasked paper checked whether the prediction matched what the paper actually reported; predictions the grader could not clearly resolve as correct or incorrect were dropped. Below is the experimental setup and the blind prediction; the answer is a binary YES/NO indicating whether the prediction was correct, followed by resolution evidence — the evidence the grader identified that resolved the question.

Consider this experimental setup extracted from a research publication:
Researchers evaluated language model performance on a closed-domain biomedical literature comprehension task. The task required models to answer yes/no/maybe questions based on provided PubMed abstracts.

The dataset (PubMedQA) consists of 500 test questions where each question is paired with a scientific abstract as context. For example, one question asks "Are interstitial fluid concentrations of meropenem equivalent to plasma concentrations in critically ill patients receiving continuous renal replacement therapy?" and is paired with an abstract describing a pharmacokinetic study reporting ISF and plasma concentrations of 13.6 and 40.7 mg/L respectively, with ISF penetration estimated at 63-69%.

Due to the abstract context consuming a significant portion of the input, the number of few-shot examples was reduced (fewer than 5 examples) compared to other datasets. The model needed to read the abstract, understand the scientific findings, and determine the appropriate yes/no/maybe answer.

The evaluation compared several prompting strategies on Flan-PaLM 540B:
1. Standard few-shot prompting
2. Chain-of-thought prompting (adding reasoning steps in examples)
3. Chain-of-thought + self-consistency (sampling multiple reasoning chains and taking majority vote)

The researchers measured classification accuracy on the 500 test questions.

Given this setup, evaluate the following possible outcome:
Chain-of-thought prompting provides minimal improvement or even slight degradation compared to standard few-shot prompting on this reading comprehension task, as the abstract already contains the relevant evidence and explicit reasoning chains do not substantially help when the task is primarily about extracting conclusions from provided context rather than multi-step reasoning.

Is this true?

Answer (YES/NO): YES